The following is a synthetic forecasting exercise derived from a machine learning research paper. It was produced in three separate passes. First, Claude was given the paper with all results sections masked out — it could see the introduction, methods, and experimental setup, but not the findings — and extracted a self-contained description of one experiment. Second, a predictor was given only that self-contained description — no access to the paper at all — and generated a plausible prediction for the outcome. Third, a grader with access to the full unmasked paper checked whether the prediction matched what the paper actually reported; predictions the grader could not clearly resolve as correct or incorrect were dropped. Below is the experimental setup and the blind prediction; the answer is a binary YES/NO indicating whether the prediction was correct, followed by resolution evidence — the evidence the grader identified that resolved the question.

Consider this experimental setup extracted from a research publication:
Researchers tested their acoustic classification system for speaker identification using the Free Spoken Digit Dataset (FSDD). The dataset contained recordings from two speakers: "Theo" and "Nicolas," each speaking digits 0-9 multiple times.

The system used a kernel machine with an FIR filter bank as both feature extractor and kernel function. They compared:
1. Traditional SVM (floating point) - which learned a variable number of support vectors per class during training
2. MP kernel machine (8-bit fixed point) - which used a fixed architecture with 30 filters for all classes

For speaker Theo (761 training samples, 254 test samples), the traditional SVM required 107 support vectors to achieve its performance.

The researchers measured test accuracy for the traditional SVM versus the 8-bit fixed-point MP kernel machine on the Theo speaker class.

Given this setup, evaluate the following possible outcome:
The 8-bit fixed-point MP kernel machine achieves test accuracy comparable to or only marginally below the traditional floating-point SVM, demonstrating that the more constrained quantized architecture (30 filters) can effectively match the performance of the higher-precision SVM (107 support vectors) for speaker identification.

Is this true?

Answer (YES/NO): YES